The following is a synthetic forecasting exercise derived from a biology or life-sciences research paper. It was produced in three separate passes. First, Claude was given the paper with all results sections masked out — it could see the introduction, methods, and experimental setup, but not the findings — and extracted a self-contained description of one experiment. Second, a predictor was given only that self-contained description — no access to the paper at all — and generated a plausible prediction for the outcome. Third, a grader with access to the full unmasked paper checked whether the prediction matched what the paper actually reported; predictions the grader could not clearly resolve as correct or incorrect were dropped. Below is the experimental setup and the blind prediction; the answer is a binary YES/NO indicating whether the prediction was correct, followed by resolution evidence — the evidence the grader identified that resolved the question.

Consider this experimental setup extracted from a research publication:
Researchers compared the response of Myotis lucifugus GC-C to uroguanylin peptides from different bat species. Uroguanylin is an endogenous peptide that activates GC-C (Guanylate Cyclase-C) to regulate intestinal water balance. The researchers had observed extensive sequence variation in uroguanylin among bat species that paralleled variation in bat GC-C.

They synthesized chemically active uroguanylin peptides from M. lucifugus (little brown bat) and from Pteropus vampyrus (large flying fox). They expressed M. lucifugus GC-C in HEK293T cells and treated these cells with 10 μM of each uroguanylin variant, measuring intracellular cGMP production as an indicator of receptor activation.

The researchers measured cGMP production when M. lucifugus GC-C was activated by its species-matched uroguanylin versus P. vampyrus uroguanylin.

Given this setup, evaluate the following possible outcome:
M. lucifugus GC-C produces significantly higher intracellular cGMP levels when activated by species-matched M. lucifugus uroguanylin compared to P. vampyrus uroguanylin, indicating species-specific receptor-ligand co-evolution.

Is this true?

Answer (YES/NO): YES